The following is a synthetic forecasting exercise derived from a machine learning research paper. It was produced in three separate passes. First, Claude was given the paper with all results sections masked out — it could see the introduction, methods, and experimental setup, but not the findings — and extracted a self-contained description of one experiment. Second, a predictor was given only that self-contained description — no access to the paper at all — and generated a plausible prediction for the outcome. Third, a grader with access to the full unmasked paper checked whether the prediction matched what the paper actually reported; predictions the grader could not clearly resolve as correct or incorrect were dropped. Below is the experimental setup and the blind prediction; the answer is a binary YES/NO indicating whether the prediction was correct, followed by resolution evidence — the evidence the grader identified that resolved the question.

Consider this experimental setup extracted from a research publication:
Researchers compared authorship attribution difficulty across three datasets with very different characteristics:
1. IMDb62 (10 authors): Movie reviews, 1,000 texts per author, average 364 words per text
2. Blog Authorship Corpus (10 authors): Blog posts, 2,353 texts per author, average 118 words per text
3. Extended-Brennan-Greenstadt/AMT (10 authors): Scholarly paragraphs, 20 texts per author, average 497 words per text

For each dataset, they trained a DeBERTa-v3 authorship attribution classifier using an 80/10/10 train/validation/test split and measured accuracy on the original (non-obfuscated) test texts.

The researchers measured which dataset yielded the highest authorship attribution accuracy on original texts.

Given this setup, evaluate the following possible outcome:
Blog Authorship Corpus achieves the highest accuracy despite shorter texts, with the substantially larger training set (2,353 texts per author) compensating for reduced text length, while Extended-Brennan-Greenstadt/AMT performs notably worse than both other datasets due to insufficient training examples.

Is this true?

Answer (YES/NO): NO